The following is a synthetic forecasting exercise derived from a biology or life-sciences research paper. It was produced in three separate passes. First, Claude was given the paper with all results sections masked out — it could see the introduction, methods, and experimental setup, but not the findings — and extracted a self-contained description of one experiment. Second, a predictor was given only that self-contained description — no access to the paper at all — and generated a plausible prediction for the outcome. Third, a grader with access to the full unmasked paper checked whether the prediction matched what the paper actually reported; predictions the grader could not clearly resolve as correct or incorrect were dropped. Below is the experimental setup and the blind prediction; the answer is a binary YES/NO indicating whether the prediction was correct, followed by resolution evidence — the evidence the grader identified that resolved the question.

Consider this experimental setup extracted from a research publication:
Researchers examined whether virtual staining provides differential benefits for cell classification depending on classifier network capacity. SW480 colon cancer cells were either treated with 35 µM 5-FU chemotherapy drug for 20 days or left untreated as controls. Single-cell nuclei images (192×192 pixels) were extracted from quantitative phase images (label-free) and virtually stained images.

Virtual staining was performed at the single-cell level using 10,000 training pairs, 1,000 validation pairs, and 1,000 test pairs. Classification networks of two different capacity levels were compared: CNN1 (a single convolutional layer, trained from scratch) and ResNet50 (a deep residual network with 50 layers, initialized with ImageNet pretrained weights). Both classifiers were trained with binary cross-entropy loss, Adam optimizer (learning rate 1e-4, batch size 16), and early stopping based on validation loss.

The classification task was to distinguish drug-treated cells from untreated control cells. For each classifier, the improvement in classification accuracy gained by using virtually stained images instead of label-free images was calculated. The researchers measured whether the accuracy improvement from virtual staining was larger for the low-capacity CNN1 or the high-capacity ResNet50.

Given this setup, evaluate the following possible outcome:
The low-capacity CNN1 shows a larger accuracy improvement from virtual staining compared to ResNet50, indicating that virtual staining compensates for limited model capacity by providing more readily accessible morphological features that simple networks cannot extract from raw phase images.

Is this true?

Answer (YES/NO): YES